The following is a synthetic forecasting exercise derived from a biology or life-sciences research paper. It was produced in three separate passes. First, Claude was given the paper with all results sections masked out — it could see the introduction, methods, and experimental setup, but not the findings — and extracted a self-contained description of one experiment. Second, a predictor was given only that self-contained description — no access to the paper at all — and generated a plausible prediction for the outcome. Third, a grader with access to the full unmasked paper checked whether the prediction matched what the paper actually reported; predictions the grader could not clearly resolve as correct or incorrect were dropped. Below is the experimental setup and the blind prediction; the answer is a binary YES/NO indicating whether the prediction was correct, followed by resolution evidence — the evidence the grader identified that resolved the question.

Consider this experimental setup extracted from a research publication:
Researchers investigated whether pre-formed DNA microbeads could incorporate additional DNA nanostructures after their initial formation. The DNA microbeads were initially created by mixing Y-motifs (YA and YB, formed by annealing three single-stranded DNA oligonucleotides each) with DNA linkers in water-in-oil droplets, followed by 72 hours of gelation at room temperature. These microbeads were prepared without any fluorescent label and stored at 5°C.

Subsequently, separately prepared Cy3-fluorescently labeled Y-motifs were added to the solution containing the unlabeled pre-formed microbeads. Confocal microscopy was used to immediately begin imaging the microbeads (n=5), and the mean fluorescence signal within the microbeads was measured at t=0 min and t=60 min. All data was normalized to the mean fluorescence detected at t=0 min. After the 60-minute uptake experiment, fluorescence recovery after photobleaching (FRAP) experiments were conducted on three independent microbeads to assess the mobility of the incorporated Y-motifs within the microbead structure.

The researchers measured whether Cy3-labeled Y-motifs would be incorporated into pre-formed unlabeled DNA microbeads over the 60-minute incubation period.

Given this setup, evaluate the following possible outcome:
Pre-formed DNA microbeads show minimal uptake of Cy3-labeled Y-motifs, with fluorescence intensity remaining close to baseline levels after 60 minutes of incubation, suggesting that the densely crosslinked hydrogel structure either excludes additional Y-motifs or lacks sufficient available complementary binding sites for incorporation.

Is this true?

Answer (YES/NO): NO